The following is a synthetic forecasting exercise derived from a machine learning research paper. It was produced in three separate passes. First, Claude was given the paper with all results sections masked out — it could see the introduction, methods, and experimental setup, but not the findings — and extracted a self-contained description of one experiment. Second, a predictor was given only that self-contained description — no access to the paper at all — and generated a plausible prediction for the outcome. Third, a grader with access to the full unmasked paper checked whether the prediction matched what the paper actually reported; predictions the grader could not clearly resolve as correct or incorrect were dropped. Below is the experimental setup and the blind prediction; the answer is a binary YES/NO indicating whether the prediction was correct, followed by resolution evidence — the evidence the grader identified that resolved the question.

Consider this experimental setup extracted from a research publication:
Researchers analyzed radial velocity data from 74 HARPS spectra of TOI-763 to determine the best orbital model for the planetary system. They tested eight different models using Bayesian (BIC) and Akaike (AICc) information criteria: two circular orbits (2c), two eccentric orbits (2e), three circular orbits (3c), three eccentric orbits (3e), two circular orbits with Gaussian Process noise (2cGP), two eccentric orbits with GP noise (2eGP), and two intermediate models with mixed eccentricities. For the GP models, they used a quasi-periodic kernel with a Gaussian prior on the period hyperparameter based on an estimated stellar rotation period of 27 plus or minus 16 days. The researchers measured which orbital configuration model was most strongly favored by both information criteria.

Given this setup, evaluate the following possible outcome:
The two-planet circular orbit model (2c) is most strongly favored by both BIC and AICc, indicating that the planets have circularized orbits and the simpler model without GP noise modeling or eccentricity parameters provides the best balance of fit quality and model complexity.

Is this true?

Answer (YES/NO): NO